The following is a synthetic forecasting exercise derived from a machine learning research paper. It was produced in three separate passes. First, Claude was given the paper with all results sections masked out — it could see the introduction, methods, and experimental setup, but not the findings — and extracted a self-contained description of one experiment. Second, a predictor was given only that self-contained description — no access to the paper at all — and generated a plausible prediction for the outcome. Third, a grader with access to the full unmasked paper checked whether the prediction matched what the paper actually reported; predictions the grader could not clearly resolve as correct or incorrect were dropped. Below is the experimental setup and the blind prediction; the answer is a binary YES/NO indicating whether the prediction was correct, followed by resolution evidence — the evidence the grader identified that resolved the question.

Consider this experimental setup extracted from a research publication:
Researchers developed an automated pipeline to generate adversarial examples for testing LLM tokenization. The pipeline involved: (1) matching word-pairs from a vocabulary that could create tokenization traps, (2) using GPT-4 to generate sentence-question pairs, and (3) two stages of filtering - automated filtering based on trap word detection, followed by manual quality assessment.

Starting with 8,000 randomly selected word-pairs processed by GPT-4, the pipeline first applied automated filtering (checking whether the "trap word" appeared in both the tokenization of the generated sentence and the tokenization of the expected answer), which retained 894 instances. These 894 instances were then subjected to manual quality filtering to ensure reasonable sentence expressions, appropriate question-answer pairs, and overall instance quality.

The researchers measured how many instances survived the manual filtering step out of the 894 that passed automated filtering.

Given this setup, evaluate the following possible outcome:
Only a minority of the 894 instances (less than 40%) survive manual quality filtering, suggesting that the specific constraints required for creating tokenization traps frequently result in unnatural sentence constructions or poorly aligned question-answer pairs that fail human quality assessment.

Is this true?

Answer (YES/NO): YES